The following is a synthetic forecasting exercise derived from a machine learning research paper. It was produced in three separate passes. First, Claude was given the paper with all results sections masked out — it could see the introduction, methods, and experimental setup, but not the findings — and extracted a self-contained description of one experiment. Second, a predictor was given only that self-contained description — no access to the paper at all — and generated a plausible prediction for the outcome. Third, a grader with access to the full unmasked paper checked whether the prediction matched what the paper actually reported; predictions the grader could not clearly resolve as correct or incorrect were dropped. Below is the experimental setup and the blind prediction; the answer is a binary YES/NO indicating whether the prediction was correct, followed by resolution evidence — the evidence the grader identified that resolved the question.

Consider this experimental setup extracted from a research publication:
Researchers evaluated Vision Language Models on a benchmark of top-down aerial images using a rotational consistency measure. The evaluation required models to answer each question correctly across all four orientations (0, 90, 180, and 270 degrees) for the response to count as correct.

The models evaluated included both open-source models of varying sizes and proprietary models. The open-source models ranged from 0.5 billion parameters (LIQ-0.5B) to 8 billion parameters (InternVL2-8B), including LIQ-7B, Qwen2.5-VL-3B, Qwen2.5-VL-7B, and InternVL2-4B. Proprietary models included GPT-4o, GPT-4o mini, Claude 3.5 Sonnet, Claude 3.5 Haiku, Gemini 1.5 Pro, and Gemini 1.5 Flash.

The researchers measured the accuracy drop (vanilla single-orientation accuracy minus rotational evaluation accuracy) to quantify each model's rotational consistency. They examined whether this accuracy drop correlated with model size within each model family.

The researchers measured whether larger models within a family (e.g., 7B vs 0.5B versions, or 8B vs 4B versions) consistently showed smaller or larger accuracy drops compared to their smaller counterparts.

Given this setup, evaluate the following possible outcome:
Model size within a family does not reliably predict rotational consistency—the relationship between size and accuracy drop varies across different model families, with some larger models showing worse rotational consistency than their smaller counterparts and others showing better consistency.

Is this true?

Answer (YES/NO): YES